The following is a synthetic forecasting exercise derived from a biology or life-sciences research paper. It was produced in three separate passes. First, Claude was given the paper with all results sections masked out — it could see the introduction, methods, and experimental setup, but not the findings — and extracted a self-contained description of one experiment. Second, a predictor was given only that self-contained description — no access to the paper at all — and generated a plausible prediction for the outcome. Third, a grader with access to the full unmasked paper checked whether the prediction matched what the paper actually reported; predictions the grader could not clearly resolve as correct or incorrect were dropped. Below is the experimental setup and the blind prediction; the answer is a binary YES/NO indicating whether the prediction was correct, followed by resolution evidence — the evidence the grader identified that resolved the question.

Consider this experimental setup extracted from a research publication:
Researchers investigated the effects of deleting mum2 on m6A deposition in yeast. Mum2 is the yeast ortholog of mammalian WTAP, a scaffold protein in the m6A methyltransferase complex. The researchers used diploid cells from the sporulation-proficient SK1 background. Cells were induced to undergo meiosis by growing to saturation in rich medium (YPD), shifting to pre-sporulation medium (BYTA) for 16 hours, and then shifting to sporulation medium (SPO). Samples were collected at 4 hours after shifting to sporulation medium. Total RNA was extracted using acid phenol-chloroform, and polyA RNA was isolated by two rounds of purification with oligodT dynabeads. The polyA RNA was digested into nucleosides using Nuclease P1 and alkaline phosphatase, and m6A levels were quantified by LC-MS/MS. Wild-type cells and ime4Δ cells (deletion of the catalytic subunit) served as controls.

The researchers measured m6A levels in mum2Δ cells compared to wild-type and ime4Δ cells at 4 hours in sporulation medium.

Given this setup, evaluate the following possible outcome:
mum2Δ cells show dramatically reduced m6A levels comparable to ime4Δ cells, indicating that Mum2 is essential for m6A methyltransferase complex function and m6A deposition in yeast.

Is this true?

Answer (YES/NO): YES